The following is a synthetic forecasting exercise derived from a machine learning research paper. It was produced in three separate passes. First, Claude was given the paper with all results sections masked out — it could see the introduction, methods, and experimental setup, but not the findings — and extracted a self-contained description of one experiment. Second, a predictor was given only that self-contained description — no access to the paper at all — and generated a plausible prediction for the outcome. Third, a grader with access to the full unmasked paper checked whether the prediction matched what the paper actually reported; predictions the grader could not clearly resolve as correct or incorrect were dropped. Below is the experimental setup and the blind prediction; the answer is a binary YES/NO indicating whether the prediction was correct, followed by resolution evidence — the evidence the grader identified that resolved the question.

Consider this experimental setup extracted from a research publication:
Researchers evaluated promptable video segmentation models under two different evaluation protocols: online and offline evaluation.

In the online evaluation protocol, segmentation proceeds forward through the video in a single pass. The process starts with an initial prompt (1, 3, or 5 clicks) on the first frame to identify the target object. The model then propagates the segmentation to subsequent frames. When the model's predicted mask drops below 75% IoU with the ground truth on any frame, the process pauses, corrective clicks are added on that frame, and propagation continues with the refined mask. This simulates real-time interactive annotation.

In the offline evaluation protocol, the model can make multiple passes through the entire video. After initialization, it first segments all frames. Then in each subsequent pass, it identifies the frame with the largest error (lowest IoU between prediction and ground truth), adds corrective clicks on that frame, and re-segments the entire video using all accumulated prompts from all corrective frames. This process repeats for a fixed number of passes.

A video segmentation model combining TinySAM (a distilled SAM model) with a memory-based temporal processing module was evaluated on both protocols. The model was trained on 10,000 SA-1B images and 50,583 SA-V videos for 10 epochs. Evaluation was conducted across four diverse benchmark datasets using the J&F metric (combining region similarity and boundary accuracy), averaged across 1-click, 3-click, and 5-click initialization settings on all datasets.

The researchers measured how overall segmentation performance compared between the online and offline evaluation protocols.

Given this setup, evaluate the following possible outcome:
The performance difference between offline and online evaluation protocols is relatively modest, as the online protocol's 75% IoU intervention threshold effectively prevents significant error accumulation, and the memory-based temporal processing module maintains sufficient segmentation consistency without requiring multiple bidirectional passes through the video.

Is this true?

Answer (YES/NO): YES